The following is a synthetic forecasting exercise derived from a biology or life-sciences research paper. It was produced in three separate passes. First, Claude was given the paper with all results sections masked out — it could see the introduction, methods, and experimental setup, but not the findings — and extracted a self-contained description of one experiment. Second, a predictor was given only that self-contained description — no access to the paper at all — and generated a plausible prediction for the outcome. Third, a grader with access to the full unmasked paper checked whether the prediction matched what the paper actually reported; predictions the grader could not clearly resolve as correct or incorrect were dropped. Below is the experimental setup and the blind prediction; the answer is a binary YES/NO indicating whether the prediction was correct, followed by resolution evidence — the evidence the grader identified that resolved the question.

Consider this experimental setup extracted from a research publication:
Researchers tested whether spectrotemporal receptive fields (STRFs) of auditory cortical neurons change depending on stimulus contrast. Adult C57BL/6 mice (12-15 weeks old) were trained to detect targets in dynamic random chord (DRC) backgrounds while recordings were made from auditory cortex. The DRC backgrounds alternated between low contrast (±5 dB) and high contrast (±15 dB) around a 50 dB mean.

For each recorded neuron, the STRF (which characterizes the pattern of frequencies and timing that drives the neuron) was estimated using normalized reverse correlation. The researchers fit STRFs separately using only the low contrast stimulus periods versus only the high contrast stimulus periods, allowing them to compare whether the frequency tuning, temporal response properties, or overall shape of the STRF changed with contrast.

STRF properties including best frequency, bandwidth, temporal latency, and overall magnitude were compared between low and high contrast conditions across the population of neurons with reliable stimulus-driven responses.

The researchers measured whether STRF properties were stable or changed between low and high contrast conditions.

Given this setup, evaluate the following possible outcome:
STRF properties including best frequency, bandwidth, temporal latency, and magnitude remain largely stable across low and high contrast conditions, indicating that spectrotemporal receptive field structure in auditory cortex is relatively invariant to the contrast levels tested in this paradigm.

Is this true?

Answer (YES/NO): YES